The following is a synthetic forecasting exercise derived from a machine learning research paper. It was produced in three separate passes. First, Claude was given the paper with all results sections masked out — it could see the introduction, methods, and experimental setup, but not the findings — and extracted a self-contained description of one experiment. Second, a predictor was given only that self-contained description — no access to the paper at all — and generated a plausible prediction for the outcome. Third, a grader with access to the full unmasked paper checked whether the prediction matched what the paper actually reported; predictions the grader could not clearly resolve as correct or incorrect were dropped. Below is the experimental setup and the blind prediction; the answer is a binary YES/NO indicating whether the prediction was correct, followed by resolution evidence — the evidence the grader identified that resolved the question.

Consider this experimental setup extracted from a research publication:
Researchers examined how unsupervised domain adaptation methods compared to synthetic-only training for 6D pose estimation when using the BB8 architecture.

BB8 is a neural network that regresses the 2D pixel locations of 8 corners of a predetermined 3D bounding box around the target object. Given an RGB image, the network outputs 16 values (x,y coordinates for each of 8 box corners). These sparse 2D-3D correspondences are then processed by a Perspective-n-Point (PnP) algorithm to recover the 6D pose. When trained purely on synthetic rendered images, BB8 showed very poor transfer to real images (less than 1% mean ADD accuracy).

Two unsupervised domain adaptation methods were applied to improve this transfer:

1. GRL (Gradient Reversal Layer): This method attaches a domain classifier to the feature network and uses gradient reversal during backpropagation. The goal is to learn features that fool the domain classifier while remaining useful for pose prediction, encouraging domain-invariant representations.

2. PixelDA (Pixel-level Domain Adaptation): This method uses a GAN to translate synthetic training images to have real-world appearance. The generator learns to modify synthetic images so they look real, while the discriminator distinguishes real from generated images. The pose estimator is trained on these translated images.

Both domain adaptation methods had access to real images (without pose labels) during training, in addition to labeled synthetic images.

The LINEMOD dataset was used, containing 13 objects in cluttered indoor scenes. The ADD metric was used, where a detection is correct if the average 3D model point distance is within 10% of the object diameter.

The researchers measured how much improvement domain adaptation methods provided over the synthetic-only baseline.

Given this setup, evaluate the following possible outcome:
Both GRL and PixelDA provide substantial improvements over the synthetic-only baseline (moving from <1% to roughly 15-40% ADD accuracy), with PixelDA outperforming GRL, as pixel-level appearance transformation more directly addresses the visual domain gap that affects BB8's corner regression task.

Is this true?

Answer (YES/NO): NO